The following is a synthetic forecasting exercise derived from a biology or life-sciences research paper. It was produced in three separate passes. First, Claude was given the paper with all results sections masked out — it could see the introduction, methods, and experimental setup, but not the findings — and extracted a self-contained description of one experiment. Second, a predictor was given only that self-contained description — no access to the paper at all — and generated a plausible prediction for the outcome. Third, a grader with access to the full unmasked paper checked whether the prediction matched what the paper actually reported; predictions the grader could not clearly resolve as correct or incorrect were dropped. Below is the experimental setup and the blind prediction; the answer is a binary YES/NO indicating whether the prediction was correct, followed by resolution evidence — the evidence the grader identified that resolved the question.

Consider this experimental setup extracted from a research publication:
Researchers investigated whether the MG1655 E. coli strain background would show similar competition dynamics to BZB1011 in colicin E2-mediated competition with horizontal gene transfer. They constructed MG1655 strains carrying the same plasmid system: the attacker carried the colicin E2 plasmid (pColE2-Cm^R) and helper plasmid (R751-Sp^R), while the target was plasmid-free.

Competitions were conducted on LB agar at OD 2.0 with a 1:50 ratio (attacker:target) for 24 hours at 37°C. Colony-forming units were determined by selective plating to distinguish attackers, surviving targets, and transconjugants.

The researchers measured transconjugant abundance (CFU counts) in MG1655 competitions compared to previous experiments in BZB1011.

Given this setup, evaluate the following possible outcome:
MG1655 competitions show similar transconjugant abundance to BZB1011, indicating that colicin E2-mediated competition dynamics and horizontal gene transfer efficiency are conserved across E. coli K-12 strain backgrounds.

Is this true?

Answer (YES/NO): YES